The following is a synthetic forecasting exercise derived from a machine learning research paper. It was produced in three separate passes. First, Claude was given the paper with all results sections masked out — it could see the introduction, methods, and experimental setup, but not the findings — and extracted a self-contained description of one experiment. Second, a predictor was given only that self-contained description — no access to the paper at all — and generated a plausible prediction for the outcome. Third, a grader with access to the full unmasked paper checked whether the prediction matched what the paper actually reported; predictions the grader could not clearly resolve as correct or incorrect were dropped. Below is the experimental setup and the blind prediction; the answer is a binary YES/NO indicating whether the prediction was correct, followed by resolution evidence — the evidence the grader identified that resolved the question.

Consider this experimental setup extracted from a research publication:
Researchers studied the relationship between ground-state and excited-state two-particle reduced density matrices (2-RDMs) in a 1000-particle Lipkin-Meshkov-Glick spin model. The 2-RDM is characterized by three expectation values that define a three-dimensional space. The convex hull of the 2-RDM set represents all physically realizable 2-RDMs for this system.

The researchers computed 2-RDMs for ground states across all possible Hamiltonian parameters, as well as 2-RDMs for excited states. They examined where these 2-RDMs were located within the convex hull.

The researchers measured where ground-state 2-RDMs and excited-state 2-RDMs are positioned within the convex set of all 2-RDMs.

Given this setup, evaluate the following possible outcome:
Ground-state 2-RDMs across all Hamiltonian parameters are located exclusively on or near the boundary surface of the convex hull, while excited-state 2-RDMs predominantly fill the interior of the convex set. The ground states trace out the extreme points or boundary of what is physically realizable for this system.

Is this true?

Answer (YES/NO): YES